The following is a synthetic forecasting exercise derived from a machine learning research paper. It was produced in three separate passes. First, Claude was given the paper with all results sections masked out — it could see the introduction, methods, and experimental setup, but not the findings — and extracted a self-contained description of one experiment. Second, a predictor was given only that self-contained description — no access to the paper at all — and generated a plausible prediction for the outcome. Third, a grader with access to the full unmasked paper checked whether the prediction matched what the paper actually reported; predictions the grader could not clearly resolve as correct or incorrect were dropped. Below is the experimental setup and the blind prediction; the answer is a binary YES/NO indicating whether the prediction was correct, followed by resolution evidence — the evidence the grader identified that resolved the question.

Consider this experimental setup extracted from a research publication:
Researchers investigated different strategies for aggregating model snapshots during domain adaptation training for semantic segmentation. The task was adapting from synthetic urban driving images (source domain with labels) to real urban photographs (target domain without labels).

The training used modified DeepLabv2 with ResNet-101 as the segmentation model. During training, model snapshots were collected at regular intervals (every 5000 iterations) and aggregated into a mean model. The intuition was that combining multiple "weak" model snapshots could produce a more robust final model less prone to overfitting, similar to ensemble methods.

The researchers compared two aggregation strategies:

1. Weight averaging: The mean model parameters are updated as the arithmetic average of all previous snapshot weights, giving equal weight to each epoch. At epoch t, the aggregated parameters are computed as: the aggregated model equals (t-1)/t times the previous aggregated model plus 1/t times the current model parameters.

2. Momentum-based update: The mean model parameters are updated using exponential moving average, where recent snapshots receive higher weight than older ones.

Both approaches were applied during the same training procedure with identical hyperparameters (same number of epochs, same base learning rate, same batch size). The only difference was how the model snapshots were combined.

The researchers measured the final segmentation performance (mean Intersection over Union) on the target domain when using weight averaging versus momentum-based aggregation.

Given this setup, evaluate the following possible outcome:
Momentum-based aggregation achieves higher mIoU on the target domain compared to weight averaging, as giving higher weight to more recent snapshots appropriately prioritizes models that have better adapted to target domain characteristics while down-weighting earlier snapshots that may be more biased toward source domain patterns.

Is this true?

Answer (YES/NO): NO